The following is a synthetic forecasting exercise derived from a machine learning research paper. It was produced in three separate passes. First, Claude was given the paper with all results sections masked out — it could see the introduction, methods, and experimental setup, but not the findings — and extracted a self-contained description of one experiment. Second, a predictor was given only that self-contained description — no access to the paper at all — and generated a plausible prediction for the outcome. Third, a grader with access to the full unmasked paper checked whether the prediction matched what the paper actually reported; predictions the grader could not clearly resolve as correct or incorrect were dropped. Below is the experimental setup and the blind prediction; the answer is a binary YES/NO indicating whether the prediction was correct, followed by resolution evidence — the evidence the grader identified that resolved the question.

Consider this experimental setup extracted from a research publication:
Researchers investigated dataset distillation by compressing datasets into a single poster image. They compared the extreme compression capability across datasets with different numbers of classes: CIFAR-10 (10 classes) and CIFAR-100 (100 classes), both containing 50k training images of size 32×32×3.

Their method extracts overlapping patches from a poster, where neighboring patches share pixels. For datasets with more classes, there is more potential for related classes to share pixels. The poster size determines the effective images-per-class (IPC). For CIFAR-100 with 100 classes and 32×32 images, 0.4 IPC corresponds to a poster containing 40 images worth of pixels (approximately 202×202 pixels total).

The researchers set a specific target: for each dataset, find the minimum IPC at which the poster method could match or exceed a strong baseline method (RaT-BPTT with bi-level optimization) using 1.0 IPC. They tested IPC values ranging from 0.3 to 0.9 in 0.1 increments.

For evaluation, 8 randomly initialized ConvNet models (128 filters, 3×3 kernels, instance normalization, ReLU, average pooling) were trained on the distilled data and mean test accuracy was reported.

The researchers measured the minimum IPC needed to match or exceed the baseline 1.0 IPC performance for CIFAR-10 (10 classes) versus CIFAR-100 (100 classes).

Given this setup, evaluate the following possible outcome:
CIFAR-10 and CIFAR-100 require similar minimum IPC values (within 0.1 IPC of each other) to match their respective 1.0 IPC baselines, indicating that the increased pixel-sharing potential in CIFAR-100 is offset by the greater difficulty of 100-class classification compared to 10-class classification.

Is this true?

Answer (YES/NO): NO